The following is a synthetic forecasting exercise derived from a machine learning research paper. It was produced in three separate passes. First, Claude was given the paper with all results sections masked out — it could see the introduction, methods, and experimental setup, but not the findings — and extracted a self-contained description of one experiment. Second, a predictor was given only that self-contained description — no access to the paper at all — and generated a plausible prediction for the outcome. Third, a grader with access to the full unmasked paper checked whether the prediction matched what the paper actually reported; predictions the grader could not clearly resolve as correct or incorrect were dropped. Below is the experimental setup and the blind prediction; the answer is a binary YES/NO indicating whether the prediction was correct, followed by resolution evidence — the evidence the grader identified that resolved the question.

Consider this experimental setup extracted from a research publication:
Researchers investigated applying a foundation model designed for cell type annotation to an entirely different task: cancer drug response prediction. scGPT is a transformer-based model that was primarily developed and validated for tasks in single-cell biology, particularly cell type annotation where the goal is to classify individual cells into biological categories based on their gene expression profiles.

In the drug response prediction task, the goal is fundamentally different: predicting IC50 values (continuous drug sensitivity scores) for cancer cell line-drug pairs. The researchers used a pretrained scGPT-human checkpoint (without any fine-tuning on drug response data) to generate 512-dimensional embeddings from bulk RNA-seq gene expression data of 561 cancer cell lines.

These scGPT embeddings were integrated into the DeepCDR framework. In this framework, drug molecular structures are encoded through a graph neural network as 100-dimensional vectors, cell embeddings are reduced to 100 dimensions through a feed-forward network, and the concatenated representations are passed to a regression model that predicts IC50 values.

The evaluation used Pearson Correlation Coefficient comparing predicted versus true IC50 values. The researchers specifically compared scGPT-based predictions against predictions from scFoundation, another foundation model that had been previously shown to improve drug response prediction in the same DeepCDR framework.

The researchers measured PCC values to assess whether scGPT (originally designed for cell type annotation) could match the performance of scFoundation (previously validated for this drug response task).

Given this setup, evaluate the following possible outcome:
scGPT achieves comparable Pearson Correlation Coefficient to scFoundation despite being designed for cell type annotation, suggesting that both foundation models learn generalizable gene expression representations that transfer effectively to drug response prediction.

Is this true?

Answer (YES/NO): NO